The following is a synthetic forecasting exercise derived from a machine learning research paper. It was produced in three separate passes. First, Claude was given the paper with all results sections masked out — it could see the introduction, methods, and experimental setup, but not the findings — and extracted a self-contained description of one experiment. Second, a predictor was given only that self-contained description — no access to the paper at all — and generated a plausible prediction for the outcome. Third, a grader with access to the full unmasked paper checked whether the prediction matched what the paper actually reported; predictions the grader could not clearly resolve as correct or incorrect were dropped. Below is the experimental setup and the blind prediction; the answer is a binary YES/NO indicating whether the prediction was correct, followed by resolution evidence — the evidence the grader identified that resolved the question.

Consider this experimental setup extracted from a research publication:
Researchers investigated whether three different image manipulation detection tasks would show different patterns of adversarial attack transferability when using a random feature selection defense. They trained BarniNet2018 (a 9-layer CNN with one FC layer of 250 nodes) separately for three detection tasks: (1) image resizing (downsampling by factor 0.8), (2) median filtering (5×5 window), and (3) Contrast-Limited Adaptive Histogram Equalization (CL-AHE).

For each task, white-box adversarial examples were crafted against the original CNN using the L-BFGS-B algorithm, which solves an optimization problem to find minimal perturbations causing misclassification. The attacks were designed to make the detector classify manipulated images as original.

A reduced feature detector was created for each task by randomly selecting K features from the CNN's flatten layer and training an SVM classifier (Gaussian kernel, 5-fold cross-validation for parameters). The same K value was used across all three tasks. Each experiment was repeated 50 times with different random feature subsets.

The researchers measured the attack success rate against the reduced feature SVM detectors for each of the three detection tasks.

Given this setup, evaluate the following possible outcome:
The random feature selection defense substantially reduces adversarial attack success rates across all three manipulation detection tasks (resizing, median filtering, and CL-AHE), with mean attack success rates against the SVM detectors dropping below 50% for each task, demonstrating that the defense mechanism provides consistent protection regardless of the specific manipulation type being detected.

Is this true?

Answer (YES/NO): NO